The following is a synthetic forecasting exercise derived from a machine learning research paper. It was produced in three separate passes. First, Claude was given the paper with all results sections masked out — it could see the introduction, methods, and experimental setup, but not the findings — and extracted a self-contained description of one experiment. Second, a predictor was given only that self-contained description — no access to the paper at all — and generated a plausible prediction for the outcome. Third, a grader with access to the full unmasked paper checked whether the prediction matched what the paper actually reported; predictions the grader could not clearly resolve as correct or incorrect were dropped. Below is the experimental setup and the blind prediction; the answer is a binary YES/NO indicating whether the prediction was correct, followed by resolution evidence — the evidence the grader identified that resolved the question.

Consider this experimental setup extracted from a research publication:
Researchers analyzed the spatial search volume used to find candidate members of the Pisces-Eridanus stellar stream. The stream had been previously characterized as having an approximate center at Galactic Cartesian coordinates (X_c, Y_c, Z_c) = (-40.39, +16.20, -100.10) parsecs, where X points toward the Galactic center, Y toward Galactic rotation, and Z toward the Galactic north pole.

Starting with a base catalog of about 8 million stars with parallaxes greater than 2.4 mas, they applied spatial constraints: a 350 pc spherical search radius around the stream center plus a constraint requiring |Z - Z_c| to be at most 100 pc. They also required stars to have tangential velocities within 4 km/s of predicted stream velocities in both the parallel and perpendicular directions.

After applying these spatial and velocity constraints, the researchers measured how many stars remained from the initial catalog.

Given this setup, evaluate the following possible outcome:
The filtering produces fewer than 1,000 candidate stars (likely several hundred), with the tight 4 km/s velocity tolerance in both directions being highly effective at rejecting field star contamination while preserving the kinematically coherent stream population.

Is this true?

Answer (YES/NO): NO